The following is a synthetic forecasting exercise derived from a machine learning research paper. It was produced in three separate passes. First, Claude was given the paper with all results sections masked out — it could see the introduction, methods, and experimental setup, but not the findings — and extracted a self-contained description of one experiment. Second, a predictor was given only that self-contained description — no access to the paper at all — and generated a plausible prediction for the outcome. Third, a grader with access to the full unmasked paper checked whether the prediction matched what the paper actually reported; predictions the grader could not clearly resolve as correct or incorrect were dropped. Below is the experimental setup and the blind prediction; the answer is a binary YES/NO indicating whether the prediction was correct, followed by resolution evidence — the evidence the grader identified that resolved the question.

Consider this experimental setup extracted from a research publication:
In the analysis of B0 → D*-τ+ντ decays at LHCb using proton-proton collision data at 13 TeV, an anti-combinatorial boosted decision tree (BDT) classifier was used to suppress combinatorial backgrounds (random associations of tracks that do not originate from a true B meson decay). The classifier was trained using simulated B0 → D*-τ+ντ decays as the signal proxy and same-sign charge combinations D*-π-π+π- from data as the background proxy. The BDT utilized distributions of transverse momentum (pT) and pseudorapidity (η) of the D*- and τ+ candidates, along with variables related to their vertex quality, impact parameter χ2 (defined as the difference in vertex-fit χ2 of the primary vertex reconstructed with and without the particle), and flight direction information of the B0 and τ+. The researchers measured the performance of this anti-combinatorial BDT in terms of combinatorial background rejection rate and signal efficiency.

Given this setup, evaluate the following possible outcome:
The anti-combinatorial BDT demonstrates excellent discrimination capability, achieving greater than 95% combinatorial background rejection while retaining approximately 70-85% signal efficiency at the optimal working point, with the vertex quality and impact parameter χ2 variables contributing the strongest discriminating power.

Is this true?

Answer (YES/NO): NO